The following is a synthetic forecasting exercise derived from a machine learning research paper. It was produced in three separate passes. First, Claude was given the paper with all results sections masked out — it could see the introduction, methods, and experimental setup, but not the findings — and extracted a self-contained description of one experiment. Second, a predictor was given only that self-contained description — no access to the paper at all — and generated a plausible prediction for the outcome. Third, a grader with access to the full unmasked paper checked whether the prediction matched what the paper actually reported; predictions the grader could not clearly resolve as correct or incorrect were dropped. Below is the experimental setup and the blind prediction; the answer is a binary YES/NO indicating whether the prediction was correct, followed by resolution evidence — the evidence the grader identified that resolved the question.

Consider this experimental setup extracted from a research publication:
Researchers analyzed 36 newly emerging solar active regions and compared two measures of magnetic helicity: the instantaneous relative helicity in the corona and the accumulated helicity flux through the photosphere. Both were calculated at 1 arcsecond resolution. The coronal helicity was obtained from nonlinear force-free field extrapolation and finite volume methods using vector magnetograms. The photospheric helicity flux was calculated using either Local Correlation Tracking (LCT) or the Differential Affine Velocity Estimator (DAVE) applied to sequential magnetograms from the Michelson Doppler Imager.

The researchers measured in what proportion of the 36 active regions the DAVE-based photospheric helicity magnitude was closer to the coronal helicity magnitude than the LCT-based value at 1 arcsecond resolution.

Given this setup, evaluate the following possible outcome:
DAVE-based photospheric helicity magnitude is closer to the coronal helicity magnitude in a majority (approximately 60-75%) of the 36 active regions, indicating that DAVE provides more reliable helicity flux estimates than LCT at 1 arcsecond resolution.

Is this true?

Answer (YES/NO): YES